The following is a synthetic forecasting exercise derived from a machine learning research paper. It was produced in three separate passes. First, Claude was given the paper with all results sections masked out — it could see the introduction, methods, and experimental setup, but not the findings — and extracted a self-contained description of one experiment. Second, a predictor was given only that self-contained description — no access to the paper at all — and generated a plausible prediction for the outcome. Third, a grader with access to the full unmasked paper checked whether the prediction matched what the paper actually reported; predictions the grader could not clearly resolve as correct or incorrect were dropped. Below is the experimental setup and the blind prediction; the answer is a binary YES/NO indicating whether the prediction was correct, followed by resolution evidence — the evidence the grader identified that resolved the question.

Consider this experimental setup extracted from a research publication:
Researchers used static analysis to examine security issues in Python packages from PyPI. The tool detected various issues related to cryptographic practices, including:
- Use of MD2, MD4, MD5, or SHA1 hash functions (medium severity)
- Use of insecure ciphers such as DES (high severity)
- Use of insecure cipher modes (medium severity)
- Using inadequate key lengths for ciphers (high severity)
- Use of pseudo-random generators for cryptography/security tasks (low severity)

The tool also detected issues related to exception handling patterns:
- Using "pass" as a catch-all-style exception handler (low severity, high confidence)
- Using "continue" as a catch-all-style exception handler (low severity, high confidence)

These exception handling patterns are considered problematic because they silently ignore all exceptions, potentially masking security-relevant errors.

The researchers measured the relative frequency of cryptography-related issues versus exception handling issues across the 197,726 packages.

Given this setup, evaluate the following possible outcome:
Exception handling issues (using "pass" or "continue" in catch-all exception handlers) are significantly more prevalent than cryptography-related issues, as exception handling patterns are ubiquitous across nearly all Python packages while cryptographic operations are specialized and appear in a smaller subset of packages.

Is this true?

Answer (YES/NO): YES